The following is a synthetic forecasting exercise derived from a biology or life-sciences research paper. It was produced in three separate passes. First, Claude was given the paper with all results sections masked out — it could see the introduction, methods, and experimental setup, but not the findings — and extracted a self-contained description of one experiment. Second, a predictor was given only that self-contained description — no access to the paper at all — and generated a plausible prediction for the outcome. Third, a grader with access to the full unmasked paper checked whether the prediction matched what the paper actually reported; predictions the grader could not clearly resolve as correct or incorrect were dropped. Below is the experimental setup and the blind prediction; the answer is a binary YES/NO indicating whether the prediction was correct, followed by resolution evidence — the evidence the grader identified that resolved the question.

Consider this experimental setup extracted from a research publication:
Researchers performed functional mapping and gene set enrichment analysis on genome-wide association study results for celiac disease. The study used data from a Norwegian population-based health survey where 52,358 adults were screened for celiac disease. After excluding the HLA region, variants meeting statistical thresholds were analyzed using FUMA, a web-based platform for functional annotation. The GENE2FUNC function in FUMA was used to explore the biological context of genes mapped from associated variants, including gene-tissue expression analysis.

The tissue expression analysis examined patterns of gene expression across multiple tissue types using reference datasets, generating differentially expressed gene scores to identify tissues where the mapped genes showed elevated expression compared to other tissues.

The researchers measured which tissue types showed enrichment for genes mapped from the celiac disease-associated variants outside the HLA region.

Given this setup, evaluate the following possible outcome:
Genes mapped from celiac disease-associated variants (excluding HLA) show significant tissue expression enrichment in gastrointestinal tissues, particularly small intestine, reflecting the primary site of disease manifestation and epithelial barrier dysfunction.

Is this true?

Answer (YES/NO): NO